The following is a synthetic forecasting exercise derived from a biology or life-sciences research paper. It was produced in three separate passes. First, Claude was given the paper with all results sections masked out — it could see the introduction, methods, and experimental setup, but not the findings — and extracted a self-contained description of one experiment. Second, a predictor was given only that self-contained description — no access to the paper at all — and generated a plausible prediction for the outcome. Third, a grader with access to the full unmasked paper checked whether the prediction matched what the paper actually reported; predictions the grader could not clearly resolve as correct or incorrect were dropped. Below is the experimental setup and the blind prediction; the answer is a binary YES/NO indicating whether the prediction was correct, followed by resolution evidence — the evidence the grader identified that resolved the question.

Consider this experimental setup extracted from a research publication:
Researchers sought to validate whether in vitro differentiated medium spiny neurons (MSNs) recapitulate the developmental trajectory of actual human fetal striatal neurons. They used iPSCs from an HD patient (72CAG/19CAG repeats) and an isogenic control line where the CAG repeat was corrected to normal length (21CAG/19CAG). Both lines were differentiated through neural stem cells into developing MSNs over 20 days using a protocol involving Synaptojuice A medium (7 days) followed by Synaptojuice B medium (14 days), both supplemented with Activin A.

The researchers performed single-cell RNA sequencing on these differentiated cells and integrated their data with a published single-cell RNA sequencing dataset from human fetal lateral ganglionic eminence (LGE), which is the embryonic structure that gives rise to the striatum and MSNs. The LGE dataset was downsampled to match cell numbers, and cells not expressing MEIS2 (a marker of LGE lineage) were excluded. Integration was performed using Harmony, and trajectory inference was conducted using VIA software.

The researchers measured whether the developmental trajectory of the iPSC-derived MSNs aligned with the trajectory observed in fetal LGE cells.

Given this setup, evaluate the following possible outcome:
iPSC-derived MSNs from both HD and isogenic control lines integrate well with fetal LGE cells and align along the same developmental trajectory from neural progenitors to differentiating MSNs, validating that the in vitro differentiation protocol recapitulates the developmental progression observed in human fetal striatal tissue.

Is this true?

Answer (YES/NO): YES